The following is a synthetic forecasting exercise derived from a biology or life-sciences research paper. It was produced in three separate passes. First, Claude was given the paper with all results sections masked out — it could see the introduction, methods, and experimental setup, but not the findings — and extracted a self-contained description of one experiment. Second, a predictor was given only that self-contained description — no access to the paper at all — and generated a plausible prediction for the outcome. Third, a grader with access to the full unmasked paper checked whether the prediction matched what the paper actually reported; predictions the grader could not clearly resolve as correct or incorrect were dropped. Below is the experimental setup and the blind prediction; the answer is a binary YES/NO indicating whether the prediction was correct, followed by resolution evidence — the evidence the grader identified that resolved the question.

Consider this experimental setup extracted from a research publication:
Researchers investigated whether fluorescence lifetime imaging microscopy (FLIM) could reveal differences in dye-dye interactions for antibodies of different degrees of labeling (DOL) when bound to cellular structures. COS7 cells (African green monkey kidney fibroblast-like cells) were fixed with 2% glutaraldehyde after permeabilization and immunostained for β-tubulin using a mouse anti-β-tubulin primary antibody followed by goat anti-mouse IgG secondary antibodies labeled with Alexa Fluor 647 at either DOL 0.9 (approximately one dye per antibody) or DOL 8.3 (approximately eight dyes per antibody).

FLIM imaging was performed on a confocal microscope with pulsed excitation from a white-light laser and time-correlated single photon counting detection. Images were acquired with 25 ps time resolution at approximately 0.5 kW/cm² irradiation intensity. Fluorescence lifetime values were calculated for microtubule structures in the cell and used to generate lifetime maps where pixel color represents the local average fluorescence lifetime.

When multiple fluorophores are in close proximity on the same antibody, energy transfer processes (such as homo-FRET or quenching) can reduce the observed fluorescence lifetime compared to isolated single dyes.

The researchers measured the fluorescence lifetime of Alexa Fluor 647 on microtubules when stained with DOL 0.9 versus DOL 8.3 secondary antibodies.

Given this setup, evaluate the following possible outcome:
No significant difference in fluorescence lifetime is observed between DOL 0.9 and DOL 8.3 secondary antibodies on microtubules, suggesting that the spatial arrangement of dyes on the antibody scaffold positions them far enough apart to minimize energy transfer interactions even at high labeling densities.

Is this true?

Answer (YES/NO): NO